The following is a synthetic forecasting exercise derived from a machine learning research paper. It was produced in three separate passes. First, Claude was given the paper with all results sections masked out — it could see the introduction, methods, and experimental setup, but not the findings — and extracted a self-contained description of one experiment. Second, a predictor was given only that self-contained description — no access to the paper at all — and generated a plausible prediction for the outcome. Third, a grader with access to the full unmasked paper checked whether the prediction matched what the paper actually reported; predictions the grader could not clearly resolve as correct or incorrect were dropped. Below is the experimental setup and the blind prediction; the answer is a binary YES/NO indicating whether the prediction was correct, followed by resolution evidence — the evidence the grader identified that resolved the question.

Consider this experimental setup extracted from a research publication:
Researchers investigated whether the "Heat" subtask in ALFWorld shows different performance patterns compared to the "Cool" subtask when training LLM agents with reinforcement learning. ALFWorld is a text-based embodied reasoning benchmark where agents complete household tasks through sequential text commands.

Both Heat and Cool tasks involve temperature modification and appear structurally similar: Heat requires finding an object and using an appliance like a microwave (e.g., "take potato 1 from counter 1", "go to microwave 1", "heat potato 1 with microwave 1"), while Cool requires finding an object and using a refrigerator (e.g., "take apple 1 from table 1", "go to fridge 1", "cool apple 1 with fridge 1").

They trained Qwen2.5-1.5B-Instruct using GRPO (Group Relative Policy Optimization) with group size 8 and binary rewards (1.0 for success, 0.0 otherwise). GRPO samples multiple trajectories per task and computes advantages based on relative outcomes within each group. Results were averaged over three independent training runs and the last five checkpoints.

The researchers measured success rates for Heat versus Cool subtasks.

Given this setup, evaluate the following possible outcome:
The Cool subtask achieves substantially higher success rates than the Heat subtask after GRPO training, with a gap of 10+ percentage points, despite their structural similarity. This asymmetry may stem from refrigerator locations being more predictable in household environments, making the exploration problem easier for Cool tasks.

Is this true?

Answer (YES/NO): NO